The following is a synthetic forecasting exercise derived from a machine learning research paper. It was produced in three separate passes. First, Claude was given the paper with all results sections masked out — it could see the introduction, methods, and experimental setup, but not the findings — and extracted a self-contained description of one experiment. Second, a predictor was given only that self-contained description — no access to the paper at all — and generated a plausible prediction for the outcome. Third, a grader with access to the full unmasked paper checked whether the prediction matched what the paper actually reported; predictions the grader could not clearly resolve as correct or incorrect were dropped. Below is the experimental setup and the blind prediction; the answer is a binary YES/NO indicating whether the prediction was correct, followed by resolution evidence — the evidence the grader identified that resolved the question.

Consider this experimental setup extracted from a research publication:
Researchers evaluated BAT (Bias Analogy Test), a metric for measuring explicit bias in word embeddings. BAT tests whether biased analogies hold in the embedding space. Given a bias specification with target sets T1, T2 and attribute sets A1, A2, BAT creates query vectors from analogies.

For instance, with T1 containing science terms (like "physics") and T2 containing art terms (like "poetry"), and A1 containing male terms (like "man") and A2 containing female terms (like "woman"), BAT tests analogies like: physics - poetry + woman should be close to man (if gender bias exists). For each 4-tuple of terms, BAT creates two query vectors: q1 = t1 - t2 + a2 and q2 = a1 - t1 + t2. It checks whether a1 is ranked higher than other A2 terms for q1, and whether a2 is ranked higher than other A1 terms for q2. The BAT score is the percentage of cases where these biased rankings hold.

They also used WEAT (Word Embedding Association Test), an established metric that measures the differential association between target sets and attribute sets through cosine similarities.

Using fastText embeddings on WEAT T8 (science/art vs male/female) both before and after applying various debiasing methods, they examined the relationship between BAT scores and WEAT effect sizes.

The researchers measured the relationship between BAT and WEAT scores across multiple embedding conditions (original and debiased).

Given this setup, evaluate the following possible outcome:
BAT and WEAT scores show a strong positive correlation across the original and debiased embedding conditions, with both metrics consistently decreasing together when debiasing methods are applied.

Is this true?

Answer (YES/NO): NO